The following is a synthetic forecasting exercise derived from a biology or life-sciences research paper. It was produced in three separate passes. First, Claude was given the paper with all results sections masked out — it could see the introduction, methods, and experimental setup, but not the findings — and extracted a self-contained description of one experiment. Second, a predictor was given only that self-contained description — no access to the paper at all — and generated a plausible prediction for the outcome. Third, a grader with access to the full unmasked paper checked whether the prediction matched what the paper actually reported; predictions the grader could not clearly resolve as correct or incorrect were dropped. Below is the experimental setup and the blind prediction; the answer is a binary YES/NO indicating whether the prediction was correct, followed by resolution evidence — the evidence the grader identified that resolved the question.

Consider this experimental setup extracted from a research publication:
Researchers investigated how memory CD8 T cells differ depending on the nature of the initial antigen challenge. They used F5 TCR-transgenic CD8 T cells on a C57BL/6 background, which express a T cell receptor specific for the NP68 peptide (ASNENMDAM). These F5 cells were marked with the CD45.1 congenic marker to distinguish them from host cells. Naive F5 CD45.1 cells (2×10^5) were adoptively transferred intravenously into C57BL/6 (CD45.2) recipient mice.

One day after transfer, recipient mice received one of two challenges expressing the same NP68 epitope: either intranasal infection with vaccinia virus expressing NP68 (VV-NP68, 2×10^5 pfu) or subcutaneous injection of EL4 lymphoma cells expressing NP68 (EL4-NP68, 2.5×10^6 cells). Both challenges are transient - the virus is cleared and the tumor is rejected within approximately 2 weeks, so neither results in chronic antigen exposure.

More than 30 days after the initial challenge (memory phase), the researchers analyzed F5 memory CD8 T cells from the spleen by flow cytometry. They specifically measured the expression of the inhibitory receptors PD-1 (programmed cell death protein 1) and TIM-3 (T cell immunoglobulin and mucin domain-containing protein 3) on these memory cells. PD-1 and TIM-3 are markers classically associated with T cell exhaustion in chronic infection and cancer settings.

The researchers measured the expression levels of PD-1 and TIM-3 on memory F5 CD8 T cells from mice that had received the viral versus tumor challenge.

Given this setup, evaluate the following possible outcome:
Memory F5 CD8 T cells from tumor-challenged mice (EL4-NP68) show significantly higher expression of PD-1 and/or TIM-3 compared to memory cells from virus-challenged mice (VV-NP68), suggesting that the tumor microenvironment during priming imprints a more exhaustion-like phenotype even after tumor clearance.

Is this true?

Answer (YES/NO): YES